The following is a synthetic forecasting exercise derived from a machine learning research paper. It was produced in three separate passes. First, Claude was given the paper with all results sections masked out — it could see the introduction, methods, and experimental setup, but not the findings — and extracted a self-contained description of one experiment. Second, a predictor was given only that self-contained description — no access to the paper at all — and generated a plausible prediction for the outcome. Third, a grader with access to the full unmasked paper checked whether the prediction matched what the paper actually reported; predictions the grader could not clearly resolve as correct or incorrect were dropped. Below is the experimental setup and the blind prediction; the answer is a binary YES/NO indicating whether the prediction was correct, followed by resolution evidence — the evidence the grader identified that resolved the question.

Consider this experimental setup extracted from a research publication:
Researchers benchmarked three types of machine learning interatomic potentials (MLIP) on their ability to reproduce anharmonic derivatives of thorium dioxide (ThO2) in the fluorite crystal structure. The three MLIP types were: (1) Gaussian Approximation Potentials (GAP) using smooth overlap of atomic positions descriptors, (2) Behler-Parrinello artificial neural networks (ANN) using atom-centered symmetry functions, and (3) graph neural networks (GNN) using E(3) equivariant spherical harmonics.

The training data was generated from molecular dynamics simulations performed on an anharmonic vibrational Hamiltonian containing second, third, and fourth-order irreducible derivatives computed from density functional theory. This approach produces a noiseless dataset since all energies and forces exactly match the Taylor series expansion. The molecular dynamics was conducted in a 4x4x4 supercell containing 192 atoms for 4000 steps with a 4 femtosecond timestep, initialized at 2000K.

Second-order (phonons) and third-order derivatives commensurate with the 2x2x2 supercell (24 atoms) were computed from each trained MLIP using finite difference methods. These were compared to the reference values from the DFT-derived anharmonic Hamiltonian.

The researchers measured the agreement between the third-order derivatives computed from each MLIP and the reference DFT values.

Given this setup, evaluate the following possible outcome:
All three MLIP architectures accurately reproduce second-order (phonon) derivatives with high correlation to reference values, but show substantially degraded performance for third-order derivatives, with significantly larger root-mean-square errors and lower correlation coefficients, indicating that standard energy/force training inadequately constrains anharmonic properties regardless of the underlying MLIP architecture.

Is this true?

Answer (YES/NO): NO